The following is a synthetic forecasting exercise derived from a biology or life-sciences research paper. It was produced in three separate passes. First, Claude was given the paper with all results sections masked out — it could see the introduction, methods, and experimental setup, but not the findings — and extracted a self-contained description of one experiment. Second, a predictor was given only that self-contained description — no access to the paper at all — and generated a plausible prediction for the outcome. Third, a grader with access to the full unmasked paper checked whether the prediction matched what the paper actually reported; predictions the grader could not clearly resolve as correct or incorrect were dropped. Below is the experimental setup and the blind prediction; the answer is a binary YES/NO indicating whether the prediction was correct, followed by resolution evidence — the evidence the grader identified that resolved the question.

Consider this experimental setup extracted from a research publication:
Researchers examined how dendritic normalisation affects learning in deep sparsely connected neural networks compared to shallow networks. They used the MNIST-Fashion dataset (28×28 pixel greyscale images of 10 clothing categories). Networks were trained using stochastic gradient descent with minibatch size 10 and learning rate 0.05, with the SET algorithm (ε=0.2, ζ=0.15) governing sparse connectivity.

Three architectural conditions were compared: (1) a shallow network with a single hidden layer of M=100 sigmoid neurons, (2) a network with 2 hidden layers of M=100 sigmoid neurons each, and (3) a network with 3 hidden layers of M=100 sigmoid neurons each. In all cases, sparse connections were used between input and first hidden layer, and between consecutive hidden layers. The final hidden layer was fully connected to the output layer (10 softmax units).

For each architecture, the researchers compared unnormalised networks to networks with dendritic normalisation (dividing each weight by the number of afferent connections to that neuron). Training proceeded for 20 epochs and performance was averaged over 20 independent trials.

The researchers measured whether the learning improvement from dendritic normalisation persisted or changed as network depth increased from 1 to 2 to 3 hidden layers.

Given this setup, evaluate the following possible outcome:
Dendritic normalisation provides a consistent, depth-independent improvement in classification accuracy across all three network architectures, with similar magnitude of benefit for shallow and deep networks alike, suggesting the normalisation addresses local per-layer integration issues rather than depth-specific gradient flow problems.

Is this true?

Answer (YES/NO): NO